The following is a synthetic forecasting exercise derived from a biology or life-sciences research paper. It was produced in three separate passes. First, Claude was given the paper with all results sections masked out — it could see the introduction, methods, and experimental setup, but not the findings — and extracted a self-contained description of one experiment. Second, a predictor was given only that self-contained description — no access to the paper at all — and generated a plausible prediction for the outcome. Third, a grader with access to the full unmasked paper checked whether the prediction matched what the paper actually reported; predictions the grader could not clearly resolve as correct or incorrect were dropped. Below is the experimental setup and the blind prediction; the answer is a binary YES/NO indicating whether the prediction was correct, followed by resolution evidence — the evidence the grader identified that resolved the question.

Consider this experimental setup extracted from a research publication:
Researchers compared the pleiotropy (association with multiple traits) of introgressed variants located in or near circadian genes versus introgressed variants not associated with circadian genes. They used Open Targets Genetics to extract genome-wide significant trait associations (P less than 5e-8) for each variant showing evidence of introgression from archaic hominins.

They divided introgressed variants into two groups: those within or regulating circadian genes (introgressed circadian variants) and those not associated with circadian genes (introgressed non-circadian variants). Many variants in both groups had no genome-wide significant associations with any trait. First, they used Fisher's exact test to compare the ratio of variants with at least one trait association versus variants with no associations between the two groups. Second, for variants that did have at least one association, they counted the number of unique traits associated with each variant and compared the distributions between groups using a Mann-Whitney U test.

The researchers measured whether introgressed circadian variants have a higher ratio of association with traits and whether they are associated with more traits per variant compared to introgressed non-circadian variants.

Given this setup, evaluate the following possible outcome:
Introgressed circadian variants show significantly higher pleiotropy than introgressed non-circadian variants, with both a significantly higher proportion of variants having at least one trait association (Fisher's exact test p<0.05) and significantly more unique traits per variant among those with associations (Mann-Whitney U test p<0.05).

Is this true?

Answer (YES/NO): YES